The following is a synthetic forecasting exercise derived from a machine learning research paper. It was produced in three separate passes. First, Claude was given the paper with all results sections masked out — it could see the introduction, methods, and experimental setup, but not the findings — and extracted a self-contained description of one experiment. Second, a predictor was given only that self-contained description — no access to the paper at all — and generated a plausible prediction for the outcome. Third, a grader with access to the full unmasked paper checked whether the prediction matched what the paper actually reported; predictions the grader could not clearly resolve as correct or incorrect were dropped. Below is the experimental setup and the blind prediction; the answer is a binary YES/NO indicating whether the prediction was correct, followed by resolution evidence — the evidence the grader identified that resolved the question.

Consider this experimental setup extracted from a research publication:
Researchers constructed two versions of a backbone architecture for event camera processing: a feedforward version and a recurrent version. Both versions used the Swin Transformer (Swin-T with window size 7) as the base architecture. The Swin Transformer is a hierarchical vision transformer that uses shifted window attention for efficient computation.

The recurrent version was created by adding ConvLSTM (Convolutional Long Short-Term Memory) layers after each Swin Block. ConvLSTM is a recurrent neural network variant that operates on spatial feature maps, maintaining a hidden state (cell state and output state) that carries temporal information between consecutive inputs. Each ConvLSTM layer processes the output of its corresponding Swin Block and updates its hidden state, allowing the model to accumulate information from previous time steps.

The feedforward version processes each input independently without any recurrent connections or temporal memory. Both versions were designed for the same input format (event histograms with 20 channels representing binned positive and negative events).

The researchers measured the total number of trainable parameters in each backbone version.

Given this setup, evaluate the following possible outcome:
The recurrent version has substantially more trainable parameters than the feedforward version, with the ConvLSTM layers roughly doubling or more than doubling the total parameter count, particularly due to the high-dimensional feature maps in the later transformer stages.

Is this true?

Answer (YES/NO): NO